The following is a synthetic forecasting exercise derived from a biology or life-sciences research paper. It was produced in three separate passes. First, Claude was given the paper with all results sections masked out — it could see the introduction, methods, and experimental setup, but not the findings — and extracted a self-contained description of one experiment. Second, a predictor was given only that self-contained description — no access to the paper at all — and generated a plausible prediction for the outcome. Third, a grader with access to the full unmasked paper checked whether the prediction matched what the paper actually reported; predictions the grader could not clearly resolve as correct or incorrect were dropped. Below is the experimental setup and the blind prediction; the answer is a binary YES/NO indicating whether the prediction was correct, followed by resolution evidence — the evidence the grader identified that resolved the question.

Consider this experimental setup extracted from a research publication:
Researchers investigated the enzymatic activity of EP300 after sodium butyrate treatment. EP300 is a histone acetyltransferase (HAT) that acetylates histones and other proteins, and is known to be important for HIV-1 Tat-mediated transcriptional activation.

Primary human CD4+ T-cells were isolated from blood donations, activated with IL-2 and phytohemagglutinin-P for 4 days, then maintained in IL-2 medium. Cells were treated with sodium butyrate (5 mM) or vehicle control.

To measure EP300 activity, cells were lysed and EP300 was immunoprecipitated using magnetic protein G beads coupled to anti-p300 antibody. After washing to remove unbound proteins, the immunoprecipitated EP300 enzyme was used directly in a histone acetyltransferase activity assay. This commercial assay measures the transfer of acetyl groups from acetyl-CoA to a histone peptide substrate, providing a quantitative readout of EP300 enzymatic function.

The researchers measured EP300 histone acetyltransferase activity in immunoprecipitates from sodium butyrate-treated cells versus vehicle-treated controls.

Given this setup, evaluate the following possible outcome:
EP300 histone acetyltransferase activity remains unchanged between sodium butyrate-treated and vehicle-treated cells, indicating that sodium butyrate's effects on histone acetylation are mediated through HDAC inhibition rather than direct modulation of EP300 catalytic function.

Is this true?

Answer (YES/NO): NO